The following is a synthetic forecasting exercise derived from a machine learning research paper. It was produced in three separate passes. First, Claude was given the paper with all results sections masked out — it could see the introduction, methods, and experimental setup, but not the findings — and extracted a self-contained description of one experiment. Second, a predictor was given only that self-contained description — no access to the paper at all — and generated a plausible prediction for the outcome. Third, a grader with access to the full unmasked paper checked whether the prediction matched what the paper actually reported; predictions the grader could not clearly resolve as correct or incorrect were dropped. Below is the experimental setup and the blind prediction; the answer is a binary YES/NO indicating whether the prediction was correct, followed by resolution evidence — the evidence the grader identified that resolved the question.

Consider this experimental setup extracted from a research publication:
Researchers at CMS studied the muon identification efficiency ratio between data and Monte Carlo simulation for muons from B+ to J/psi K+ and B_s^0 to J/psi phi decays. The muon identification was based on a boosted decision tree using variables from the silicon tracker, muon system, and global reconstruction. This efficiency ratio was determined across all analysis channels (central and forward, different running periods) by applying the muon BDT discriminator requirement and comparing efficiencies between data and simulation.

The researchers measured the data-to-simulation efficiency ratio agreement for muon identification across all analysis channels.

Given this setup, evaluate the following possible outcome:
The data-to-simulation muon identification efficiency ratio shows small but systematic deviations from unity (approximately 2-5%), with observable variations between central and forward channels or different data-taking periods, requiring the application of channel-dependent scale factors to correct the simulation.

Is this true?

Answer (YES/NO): NO